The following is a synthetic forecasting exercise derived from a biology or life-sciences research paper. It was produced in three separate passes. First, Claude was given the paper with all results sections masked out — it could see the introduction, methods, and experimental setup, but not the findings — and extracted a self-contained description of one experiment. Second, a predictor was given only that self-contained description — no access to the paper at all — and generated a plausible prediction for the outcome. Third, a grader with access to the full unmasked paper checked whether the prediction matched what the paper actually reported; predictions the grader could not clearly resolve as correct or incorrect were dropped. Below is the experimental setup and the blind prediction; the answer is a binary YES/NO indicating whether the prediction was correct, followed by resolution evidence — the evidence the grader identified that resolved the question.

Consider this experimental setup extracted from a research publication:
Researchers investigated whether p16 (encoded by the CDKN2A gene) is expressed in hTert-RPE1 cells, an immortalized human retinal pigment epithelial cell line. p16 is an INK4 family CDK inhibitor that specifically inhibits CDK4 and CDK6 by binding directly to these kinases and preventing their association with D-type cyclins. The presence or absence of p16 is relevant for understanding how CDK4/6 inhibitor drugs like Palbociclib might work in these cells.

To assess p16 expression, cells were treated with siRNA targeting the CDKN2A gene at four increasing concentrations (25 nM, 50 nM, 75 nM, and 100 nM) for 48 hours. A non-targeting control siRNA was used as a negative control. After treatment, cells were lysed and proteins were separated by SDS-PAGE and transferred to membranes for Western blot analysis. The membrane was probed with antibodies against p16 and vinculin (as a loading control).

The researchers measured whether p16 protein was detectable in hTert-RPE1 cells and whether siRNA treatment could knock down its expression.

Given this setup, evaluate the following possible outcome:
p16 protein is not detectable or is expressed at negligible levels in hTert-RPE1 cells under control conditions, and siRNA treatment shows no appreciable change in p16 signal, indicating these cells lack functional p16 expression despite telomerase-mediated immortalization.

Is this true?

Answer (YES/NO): NO